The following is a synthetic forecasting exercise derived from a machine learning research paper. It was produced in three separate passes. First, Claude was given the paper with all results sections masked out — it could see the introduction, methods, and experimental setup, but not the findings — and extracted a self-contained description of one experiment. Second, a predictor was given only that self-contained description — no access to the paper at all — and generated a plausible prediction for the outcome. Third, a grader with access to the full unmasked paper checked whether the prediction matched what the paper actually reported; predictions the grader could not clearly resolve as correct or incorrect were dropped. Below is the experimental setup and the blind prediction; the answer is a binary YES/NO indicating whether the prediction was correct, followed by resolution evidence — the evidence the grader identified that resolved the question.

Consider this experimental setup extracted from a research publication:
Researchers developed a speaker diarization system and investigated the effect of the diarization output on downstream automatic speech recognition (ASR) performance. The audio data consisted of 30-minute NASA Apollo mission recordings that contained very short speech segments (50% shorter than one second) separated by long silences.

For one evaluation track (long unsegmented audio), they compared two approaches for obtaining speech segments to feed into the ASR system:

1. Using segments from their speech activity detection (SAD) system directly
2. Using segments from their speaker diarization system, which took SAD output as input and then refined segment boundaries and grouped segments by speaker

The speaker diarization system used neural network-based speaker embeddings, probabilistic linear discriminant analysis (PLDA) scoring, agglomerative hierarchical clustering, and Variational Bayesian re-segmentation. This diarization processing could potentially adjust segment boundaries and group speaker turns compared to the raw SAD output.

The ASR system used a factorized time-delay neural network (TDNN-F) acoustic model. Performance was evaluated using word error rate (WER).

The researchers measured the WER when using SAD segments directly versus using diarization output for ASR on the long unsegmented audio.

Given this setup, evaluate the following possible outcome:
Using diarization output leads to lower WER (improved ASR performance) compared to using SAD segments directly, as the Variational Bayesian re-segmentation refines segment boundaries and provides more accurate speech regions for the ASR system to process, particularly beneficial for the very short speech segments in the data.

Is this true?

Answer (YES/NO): YES